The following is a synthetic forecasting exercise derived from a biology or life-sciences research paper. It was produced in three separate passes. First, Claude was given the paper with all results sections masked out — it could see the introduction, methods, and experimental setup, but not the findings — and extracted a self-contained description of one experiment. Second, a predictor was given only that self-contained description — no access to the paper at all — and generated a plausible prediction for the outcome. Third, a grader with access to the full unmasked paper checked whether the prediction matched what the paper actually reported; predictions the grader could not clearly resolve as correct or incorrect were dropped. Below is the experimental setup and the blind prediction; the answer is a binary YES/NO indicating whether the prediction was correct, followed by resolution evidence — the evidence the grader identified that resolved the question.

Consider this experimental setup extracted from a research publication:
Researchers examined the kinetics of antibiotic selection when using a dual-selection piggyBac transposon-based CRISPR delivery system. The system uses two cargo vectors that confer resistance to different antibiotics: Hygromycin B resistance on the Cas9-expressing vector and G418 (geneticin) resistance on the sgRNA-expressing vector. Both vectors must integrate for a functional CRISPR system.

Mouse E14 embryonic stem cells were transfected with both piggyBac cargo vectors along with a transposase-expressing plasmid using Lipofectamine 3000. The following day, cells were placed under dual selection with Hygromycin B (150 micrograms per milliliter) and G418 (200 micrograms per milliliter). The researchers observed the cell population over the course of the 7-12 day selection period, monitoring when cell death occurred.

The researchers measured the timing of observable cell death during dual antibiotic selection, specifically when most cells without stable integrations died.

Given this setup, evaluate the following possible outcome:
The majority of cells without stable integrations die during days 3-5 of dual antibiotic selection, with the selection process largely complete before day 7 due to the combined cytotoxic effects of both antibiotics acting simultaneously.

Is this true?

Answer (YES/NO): NO